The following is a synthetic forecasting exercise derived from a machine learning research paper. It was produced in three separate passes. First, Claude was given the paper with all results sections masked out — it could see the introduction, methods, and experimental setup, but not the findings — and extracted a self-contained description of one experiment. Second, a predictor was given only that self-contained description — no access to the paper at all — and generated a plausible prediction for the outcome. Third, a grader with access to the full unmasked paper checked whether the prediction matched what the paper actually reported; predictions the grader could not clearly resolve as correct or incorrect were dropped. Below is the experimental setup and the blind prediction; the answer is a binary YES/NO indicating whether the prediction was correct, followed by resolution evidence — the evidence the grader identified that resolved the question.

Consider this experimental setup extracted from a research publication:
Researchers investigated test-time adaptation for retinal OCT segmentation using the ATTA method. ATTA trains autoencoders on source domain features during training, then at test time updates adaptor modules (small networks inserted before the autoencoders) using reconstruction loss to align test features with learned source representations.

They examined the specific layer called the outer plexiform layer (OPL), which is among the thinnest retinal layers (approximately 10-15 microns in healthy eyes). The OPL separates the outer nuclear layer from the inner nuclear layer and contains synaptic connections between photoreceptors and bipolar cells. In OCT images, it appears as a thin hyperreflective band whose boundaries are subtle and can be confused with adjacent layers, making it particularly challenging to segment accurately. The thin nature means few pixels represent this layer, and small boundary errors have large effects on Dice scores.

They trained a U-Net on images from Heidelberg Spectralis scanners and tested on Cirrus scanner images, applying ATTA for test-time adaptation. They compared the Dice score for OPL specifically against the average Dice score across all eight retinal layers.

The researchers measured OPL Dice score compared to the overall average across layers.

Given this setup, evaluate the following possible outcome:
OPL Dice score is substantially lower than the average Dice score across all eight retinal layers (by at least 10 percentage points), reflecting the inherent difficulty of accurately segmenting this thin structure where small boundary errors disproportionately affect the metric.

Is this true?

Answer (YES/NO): YES